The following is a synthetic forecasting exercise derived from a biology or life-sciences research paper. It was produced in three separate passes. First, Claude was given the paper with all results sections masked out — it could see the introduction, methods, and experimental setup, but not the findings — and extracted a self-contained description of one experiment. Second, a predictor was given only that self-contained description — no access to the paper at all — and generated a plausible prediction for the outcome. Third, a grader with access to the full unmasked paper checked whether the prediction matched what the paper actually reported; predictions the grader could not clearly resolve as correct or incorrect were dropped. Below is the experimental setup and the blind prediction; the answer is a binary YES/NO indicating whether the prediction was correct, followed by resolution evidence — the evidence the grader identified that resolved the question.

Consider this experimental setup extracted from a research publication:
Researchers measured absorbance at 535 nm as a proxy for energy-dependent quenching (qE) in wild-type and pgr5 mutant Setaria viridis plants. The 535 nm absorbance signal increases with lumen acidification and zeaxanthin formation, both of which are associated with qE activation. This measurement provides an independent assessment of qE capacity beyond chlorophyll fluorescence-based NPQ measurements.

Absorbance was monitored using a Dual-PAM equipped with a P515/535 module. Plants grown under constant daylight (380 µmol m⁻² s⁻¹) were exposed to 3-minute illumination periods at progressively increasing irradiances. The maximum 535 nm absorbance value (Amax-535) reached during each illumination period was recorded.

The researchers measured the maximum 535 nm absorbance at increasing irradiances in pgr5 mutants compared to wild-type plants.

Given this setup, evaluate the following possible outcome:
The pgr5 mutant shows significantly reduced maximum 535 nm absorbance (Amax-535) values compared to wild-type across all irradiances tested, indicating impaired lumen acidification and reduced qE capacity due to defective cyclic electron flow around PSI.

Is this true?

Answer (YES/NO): NO